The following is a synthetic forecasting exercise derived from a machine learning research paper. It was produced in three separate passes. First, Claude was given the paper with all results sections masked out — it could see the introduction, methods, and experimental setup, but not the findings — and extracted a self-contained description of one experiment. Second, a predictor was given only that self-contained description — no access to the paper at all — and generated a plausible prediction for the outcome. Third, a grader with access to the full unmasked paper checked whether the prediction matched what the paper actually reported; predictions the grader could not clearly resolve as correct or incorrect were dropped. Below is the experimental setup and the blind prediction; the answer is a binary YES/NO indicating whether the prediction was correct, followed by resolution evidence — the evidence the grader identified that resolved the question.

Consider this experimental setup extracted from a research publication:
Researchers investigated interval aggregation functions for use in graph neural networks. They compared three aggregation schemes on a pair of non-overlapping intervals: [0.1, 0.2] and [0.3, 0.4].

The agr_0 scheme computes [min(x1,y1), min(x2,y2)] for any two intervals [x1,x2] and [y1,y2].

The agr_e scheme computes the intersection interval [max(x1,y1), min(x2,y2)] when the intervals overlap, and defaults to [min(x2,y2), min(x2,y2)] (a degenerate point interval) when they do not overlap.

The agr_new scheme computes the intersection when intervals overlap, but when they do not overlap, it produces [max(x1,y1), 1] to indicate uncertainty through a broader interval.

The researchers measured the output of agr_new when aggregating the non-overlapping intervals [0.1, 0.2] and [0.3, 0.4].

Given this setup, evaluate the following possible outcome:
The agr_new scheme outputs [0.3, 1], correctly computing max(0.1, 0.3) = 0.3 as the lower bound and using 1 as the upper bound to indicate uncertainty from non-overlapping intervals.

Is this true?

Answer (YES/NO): YES